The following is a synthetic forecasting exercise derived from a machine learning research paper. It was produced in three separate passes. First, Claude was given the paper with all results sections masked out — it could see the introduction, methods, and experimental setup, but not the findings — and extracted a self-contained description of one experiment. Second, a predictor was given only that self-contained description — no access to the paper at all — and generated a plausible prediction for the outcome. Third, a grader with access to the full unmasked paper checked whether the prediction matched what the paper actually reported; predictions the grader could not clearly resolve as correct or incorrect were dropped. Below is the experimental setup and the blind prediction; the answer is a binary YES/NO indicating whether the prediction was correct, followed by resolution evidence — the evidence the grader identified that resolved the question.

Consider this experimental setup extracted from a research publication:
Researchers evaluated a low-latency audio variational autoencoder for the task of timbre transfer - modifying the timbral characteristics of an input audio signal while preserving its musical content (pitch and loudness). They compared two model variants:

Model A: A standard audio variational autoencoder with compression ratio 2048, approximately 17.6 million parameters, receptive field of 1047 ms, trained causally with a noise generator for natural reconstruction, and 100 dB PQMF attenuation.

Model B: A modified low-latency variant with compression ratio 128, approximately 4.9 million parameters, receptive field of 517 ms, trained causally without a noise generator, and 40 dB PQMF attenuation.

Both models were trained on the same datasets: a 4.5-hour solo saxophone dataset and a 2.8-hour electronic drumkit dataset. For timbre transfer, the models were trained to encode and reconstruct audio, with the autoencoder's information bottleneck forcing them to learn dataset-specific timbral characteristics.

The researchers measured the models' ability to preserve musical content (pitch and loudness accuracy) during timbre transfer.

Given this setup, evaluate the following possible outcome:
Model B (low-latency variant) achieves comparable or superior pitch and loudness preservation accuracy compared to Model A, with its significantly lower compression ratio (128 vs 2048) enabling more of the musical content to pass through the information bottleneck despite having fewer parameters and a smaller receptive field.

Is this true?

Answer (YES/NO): YES